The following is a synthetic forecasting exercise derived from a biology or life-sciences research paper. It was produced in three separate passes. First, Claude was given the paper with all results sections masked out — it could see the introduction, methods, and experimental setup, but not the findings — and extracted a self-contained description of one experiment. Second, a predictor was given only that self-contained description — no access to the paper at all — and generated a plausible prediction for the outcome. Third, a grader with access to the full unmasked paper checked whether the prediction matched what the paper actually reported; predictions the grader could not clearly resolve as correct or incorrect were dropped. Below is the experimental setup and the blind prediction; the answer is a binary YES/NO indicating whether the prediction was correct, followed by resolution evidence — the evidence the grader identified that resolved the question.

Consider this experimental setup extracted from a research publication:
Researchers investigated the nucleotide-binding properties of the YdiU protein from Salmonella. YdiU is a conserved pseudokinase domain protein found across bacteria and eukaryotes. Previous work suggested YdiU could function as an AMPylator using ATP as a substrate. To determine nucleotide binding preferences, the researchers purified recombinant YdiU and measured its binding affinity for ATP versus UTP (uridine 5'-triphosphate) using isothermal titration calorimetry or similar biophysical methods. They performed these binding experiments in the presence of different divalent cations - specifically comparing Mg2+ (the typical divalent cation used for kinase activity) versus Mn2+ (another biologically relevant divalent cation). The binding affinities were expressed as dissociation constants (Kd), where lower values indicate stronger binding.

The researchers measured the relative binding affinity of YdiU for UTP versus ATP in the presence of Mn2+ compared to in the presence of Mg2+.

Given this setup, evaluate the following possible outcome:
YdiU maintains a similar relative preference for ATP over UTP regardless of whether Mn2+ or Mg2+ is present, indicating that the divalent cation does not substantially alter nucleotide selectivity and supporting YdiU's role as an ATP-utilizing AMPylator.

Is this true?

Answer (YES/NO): NO